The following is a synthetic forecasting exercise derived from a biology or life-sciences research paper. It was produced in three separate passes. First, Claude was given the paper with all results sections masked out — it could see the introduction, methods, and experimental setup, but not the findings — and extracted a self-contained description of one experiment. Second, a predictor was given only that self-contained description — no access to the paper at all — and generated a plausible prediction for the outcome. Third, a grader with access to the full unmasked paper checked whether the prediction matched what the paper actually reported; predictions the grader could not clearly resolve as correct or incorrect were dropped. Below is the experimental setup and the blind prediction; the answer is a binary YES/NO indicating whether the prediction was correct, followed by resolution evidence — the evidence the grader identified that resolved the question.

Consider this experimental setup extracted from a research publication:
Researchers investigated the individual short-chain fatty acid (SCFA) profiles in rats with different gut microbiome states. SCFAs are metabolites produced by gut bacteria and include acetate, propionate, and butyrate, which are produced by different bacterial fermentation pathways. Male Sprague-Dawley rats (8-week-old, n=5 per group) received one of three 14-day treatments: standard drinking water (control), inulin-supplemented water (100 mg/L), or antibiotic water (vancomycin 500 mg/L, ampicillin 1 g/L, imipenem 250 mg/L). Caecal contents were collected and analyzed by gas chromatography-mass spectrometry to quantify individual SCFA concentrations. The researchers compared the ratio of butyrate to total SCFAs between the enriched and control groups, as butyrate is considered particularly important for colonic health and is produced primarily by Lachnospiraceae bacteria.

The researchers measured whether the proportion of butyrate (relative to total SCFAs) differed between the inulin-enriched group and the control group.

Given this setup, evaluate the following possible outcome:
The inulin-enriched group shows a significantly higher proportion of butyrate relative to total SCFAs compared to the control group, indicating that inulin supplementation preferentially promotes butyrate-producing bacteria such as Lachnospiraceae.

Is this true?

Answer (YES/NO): NO